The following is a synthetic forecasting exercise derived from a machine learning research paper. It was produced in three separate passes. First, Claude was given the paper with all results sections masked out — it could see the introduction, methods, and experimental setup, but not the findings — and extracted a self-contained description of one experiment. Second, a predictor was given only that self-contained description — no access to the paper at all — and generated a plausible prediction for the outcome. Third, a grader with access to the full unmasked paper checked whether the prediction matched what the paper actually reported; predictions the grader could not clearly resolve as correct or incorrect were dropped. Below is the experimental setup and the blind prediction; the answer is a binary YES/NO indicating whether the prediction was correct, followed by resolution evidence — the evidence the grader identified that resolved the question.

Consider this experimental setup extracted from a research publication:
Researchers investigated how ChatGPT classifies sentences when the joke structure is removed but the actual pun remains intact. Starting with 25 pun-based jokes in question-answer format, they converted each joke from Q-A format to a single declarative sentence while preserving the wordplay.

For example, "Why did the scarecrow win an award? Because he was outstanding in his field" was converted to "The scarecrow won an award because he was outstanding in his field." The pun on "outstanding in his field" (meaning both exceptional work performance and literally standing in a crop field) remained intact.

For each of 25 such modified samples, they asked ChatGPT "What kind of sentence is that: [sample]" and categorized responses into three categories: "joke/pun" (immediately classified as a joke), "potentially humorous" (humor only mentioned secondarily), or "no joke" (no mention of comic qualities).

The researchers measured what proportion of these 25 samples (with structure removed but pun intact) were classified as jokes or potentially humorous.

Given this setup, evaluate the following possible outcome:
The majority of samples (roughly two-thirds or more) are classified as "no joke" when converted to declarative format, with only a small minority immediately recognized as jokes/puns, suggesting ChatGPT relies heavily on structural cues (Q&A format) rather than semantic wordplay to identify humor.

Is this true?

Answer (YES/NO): NO